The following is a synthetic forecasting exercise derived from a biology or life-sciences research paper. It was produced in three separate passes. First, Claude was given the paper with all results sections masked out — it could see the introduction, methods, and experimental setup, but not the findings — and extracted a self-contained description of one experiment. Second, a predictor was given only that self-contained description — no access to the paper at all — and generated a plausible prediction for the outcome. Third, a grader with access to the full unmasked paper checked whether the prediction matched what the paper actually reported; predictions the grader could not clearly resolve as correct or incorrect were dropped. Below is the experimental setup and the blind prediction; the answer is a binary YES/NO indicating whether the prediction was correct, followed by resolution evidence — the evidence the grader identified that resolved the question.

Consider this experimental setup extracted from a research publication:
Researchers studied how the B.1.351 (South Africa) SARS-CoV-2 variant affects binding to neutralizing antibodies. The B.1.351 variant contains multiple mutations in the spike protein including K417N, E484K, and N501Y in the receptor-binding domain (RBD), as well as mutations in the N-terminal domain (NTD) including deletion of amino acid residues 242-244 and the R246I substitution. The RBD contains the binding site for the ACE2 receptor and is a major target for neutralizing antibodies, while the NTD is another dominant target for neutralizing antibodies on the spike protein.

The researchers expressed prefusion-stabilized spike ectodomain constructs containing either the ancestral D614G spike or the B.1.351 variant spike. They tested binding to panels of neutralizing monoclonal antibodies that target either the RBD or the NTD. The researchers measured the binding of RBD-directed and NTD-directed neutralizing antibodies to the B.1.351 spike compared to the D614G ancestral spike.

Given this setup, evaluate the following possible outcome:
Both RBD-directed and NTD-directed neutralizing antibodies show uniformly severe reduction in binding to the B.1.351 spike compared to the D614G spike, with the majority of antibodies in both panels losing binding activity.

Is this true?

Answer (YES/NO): NO